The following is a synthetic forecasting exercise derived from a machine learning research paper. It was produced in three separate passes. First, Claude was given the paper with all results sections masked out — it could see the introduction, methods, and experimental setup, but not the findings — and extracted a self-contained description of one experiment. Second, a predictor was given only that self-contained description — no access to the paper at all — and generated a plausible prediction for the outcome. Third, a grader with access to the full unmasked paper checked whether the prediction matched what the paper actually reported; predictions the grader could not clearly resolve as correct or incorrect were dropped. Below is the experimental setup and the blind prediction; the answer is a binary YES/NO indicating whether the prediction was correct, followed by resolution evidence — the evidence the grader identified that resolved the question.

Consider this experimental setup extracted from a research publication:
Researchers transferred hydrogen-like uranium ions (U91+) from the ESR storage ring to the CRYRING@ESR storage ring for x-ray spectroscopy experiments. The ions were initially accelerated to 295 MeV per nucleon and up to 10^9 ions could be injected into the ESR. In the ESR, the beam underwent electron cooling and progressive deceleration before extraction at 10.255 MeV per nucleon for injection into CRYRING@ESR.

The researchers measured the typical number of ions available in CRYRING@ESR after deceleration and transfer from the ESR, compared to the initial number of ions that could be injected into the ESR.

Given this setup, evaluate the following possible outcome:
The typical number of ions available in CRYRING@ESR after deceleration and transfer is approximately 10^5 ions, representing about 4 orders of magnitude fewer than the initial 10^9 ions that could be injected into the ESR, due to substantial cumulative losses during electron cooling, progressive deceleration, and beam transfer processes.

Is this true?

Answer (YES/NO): NO